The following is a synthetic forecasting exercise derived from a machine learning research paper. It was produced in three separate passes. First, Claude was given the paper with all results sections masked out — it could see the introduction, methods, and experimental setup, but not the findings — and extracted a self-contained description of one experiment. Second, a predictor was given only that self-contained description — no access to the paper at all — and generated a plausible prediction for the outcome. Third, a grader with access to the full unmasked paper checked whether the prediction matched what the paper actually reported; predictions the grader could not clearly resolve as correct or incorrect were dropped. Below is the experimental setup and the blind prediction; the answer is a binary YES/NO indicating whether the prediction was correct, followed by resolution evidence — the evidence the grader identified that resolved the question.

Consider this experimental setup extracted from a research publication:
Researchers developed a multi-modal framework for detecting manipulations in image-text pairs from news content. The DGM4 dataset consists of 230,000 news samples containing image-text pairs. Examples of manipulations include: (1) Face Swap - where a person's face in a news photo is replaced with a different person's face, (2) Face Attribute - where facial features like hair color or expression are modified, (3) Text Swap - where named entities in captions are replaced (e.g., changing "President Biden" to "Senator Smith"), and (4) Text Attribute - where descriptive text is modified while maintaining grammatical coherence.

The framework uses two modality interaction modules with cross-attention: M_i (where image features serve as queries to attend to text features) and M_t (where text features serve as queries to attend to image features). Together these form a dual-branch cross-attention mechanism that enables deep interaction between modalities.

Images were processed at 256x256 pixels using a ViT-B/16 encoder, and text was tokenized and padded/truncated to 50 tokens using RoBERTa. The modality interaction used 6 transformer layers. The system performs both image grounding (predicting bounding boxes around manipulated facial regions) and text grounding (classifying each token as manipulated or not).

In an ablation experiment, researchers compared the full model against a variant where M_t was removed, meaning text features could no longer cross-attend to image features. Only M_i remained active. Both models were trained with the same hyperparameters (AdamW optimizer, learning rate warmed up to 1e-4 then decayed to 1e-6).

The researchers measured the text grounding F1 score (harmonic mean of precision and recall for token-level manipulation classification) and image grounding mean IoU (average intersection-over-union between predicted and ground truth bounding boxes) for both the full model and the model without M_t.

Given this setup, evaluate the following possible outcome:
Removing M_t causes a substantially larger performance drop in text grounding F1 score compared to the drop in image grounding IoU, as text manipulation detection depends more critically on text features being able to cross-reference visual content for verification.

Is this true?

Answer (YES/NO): YES